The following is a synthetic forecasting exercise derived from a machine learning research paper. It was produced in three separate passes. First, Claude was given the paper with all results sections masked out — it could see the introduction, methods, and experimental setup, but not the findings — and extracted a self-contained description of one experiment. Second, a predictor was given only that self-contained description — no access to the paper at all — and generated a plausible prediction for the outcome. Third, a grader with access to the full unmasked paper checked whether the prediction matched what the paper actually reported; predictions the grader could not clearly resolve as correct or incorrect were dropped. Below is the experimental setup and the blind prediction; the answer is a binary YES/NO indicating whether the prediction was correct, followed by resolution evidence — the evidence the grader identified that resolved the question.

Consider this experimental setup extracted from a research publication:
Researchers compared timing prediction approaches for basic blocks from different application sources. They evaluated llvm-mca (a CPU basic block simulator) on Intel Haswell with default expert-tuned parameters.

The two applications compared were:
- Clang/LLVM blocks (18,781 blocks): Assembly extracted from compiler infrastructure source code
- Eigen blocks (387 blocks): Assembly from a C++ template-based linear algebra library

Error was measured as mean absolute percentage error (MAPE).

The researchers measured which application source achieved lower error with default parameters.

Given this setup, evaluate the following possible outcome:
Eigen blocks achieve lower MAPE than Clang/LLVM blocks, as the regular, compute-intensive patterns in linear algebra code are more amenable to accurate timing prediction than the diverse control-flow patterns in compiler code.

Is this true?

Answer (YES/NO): NO